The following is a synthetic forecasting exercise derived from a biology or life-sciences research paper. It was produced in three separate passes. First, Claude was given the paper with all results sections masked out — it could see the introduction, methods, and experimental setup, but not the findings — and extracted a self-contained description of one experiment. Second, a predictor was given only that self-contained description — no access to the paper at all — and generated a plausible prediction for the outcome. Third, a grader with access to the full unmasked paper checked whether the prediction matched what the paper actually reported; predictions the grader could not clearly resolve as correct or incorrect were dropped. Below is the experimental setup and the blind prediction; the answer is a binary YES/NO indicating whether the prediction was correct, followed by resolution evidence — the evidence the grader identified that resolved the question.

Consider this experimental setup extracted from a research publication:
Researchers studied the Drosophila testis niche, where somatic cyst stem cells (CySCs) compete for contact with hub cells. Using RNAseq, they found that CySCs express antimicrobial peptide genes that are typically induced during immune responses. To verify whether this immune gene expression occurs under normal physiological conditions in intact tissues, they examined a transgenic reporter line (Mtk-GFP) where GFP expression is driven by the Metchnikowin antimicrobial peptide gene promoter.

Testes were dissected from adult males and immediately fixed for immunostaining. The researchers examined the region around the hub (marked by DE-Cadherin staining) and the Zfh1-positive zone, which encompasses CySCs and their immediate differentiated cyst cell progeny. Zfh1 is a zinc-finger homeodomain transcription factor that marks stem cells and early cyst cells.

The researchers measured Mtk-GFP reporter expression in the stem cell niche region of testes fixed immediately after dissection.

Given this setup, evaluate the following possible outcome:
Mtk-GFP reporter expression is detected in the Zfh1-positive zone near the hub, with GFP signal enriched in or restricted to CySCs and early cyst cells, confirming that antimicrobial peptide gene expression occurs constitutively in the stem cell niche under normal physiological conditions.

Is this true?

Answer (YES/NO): NO